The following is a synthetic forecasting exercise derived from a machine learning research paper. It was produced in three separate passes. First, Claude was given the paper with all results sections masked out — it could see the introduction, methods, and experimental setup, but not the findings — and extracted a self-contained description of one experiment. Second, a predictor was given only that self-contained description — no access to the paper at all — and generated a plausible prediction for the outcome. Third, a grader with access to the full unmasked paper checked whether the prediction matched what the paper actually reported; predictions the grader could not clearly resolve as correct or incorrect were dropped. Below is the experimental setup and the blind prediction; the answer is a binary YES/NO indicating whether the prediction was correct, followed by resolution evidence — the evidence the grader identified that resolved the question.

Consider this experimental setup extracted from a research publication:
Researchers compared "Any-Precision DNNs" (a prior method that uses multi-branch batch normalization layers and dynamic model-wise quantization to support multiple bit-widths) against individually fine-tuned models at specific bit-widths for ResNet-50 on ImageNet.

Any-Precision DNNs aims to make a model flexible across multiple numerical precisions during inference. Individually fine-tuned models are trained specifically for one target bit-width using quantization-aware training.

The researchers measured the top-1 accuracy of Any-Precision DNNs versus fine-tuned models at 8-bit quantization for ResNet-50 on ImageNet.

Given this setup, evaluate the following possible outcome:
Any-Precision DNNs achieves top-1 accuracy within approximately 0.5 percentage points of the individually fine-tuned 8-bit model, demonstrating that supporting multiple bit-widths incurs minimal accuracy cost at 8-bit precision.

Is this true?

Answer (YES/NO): NO